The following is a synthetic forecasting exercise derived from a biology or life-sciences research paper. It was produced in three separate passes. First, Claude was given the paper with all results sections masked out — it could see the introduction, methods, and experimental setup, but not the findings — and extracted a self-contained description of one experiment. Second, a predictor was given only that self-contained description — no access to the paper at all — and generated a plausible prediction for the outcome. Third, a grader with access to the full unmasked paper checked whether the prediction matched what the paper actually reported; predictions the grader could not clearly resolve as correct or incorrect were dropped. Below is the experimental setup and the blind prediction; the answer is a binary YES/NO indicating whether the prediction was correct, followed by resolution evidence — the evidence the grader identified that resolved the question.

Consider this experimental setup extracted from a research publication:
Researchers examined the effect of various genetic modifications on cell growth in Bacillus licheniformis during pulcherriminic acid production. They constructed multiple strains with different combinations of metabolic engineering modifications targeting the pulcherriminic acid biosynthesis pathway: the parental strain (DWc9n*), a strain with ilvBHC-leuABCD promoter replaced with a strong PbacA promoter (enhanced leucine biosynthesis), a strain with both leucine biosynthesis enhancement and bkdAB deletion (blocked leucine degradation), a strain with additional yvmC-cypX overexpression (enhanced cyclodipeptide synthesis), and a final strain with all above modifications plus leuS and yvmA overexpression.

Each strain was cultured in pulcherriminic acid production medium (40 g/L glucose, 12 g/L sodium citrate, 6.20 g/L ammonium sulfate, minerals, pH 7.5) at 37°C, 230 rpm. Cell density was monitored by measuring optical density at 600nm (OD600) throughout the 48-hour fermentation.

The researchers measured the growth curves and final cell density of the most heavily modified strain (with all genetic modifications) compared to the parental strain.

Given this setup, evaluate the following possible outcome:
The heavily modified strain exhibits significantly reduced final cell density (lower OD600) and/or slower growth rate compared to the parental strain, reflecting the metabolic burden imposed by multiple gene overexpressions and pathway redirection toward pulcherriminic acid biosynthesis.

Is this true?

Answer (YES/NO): YES